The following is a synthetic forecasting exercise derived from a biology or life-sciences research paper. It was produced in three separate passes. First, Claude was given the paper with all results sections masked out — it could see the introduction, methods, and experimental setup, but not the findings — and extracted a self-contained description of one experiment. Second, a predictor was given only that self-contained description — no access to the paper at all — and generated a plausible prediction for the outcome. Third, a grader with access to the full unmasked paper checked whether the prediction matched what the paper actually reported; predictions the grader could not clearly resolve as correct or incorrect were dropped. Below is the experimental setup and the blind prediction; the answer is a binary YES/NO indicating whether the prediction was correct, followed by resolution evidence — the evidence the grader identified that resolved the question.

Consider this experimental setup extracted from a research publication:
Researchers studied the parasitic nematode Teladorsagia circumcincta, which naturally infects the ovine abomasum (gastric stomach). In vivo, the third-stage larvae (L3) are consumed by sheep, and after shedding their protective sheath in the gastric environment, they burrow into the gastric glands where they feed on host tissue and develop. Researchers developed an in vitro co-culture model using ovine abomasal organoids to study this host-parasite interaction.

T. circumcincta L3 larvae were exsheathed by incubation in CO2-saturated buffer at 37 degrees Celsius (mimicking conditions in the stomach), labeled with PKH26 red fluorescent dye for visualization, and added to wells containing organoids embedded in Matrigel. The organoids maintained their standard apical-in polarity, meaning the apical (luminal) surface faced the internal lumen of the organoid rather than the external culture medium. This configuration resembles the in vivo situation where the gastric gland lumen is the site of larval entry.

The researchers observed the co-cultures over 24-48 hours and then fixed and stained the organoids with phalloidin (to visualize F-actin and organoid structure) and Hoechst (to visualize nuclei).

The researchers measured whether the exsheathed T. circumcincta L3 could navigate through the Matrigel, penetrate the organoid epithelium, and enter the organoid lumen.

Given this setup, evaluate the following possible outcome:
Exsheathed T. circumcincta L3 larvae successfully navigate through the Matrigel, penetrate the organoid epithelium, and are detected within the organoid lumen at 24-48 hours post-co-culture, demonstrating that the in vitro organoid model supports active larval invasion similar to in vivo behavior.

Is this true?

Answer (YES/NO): YES